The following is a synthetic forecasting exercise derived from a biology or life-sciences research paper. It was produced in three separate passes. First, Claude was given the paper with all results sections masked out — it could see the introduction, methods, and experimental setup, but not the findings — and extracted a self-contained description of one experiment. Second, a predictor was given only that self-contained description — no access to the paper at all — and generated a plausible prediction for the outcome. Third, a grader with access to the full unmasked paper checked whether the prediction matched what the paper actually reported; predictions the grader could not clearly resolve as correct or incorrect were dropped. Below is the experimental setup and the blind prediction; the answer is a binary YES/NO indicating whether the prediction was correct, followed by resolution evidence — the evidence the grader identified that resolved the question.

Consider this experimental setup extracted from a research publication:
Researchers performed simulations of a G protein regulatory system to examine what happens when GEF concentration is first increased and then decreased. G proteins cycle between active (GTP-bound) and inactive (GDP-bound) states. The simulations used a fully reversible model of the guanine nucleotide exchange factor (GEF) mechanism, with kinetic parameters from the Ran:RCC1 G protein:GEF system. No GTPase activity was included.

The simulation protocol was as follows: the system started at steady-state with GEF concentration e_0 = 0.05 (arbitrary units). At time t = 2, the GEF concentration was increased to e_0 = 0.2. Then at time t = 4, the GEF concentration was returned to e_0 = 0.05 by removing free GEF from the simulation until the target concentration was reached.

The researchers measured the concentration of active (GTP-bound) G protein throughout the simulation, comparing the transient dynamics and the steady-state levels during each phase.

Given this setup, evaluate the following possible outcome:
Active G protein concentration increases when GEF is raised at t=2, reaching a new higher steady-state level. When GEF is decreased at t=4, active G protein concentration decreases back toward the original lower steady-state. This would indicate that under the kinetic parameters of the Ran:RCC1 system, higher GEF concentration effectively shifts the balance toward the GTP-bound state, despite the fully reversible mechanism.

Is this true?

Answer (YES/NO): NO